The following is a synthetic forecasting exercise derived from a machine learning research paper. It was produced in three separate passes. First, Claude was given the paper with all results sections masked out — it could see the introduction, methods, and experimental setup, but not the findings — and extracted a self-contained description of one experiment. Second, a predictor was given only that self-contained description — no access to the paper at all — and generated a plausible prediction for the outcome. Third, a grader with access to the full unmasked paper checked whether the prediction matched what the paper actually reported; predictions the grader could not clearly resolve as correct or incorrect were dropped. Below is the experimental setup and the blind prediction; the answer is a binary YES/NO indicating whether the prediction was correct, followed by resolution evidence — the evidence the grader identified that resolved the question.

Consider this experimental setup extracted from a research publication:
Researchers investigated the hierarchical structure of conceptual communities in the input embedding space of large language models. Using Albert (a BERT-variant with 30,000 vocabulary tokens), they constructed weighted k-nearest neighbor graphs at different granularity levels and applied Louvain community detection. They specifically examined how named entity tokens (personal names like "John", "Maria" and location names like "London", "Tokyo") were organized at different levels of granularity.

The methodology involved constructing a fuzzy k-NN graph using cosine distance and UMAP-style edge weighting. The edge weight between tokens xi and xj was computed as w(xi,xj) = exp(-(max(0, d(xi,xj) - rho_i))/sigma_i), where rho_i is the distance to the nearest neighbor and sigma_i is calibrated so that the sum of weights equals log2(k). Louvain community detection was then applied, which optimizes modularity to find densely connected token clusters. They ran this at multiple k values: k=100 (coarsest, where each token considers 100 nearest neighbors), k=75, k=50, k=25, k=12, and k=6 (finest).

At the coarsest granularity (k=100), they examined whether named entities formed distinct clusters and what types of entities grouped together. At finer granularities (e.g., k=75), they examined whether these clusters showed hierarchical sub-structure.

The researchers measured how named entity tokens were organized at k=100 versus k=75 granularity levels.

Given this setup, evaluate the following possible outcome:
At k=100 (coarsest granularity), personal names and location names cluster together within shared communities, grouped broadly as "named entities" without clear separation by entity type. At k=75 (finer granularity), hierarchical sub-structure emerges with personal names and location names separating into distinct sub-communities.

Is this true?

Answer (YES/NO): YES